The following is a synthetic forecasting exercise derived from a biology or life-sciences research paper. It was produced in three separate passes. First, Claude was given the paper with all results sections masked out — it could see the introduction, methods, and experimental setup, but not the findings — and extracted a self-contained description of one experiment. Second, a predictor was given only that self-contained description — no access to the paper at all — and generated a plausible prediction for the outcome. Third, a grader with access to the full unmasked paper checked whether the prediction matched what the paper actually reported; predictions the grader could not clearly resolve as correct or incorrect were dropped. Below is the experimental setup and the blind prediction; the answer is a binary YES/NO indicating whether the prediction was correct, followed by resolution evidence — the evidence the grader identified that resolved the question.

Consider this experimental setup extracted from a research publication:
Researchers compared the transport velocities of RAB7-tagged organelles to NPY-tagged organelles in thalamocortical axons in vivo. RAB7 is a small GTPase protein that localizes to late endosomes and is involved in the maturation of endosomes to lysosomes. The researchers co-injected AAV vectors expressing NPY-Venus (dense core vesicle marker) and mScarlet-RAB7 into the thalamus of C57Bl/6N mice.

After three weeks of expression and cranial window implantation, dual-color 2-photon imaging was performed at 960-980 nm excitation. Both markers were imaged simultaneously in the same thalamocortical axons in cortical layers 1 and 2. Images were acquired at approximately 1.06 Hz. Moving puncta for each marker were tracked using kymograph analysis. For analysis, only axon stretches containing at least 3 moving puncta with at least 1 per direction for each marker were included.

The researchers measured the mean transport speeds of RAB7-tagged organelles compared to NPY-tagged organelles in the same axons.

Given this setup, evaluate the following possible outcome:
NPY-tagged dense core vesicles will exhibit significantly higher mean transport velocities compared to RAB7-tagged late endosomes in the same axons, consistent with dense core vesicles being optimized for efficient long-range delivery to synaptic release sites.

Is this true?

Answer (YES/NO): NO